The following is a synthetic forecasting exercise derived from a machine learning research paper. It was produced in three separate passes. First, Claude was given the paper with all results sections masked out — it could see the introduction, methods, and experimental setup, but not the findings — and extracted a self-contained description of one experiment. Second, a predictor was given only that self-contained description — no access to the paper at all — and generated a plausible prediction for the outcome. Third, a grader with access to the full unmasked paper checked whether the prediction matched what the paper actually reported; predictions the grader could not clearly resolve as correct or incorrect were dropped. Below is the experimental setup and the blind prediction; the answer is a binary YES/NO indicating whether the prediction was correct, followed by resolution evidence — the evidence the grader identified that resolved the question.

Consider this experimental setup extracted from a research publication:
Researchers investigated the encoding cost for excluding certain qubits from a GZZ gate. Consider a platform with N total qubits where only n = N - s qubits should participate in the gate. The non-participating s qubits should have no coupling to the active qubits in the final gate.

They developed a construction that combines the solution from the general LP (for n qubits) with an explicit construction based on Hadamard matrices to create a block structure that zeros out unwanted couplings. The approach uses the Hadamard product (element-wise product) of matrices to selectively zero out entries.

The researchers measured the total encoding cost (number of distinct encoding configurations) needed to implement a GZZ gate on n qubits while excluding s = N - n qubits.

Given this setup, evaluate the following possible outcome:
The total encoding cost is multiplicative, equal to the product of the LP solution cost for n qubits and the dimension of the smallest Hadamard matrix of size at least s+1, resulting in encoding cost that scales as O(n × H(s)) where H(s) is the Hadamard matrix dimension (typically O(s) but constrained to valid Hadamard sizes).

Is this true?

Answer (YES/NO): NO